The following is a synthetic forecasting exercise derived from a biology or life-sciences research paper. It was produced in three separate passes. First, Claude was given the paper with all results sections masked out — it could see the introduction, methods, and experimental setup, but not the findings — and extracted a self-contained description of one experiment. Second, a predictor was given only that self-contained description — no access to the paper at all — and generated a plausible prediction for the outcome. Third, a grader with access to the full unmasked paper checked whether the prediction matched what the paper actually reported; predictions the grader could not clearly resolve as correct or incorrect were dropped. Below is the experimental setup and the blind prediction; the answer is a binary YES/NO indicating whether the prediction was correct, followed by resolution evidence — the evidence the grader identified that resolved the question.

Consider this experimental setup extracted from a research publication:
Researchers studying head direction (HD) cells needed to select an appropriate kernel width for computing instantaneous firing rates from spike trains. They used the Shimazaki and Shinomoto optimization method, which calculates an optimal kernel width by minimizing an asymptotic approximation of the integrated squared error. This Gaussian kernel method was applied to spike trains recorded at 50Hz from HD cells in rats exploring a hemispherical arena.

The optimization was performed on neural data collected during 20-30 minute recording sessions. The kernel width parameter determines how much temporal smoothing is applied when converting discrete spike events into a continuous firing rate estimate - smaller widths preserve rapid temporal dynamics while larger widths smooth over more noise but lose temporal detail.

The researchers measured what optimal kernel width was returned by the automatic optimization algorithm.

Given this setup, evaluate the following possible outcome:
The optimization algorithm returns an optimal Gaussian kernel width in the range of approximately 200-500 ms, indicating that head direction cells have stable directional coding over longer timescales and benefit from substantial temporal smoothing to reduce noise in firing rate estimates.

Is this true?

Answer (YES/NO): NO